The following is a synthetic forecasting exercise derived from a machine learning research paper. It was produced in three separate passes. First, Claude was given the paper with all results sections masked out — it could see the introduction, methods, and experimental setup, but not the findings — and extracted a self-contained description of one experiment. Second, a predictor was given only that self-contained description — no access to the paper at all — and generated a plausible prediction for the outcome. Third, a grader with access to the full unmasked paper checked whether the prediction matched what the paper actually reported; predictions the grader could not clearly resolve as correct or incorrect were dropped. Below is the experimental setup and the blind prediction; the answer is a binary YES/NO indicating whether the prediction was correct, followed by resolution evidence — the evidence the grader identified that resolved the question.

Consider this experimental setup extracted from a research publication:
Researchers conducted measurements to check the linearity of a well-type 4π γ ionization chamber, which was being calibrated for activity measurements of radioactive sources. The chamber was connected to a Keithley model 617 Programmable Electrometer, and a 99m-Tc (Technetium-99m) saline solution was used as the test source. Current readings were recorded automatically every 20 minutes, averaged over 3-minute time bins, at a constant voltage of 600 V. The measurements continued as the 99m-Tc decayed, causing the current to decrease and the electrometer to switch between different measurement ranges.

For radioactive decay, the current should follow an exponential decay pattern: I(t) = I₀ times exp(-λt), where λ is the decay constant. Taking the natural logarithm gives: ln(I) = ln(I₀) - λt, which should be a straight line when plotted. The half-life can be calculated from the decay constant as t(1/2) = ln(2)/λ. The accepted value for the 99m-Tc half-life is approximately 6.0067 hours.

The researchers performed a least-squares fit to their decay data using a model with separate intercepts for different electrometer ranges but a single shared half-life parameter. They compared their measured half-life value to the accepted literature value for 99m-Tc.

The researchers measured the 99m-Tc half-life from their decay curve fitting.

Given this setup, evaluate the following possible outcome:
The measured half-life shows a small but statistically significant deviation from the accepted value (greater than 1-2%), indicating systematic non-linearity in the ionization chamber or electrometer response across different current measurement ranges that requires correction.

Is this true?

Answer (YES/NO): NO